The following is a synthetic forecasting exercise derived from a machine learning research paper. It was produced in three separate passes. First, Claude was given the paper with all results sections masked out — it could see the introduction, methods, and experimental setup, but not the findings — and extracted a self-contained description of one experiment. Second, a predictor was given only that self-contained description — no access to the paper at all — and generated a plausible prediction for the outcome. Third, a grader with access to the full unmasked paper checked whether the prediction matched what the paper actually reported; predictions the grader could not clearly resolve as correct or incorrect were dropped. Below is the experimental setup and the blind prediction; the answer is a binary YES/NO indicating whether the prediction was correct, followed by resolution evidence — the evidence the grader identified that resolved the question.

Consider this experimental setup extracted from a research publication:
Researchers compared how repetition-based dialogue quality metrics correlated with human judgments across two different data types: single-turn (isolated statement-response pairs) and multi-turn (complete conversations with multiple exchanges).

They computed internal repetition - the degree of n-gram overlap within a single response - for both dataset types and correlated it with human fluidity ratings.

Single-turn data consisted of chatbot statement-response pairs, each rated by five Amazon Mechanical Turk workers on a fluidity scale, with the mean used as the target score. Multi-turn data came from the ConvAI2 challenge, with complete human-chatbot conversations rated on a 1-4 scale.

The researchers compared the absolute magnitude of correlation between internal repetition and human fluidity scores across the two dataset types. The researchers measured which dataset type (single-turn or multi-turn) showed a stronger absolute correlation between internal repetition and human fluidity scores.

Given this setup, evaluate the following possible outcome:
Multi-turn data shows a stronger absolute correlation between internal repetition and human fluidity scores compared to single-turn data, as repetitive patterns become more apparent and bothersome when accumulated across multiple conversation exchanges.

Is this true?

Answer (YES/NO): NO